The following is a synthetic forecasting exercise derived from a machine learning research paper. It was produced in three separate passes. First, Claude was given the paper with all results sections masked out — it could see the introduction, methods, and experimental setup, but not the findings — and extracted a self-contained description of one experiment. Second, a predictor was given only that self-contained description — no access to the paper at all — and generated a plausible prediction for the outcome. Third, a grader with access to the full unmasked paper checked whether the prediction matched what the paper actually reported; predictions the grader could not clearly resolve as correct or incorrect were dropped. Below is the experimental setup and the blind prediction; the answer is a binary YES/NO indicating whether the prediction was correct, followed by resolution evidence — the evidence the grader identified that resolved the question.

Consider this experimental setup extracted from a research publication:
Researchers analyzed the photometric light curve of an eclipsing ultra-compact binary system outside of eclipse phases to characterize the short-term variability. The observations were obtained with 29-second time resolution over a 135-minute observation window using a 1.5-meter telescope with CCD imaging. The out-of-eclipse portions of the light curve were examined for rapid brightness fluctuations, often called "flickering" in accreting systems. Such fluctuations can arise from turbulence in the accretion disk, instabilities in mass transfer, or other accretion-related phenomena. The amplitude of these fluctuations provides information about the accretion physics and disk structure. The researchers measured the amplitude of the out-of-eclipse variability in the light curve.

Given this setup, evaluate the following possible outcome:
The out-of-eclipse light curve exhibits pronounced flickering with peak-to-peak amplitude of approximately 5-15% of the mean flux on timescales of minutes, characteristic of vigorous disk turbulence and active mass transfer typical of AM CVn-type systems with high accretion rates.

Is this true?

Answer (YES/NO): NO